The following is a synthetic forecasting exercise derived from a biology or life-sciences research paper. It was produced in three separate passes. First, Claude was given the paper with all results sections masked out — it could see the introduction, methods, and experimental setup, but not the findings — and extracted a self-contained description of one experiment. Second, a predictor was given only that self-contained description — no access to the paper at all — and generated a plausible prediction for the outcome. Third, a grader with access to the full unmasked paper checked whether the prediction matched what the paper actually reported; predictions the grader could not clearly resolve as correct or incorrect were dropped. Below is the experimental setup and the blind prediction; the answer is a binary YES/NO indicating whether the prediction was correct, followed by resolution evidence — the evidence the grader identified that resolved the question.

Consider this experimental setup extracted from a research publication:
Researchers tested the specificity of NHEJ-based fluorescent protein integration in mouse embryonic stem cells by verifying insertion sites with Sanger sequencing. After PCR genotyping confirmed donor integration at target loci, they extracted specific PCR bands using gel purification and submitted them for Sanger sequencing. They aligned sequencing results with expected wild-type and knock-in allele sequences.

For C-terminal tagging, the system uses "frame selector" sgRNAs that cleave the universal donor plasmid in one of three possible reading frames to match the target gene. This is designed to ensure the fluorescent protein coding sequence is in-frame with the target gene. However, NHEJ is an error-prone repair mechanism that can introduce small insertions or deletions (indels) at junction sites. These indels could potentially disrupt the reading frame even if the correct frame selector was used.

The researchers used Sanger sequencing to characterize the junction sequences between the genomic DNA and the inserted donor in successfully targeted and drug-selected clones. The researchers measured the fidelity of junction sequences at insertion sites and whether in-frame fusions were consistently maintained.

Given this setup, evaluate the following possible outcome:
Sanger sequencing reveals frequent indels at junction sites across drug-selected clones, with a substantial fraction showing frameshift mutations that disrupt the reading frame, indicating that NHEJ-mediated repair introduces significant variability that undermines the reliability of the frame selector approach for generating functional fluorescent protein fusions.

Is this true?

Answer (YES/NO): NO